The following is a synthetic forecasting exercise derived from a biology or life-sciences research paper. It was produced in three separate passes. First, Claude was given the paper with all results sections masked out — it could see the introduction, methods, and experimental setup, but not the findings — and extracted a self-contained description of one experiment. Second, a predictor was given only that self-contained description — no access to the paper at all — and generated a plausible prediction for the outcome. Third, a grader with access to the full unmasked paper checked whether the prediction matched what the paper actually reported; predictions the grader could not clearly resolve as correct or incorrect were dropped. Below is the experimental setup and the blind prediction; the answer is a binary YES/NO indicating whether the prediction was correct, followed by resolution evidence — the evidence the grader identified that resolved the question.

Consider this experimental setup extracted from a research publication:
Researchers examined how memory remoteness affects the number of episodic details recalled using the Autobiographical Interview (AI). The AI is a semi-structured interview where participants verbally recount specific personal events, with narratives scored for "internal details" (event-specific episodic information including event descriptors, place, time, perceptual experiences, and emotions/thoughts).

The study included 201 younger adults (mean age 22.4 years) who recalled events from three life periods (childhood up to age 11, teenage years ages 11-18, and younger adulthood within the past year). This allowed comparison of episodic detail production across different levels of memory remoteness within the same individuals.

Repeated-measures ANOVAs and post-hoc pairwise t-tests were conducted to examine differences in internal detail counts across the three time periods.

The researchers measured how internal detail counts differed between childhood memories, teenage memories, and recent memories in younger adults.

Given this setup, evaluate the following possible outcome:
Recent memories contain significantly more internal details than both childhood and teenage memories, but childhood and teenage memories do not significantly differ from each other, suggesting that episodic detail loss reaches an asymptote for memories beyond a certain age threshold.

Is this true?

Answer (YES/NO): NO